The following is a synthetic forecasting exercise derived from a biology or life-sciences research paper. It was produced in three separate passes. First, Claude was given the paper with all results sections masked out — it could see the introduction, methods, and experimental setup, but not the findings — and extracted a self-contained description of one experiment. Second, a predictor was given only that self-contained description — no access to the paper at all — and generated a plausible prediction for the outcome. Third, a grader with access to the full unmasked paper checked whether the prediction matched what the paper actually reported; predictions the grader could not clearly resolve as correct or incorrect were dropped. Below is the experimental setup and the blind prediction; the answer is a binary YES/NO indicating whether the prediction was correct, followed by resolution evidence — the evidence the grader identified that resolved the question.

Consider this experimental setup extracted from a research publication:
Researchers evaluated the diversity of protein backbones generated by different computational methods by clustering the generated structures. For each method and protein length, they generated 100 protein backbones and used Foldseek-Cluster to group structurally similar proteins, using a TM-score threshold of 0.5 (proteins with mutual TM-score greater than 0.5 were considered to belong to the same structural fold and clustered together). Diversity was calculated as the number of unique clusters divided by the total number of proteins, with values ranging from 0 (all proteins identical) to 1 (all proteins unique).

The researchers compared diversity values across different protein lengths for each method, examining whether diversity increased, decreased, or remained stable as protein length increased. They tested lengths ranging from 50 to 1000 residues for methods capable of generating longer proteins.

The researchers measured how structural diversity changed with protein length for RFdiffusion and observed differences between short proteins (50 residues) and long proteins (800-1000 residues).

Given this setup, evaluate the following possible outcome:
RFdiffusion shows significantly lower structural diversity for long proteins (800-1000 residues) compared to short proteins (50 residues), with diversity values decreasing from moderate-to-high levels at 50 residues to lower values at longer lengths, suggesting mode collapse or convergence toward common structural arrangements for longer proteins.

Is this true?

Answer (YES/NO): NO